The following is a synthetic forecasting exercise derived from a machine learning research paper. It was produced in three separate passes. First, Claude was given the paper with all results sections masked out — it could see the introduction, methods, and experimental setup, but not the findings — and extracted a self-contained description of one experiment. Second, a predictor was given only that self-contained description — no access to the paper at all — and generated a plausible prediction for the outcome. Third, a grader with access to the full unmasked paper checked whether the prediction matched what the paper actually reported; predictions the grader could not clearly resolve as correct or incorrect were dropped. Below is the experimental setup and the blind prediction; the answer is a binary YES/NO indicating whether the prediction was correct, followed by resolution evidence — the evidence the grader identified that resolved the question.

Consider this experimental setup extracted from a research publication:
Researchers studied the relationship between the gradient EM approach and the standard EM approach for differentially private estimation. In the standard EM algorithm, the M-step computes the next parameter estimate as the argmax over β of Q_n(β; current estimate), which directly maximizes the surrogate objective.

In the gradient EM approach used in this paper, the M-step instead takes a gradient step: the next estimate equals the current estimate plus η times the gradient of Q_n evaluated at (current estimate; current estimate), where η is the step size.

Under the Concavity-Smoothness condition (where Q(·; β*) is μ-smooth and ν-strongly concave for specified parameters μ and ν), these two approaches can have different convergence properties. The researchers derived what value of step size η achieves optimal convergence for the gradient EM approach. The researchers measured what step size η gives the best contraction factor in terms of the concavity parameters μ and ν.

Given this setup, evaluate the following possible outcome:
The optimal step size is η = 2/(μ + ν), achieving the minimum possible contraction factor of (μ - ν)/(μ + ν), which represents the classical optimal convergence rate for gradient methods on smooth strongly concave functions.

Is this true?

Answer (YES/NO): NO